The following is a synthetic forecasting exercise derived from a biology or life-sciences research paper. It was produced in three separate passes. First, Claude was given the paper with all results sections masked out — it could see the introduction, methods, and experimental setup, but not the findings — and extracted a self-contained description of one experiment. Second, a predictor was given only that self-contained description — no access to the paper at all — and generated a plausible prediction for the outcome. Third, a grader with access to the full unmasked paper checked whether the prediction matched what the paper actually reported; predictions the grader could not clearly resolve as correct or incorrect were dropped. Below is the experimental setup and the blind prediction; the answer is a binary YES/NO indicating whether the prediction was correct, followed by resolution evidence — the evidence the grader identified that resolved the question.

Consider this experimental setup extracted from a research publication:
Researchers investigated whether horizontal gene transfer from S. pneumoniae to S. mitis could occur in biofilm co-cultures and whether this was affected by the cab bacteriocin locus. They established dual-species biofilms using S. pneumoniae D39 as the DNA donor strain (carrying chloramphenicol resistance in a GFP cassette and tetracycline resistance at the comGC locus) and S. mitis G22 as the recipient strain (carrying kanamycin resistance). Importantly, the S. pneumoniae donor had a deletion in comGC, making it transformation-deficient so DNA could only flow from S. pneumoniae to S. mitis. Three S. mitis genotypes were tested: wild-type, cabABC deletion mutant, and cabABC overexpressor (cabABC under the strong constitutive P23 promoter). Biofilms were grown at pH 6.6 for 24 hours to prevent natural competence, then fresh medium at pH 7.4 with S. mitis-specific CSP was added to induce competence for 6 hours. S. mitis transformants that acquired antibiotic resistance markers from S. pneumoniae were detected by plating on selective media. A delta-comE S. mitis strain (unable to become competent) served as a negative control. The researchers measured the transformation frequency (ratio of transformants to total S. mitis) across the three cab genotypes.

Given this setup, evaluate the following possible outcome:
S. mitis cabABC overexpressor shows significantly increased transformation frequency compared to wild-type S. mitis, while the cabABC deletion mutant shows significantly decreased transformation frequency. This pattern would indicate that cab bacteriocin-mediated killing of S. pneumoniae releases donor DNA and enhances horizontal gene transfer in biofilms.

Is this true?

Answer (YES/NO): NO